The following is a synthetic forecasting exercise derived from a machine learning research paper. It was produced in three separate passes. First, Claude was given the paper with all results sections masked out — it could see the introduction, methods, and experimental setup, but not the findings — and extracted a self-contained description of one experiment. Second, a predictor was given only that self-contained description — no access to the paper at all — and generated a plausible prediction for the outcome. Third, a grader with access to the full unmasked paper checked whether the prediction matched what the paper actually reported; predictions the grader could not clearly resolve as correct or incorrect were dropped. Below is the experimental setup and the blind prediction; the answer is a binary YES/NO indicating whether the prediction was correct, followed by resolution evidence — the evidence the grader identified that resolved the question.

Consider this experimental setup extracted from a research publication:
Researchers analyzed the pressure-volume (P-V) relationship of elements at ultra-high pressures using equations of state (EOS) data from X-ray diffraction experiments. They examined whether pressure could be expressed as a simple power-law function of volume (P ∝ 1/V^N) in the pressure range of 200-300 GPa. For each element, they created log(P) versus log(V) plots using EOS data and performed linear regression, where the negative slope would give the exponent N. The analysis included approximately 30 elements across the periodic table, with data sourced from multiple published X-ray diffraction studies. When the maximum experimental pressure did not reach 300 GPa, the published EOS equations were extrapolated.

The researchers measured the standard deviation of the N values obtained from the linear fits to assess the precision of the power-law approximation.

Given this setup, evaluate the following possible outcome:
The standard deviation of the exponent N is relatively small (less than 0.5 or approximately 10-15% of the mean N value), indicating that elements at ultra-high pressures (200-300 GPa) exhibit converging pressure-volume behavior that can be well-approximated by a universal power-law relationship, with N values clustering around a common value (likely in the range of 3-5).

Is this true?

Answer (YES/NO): NO